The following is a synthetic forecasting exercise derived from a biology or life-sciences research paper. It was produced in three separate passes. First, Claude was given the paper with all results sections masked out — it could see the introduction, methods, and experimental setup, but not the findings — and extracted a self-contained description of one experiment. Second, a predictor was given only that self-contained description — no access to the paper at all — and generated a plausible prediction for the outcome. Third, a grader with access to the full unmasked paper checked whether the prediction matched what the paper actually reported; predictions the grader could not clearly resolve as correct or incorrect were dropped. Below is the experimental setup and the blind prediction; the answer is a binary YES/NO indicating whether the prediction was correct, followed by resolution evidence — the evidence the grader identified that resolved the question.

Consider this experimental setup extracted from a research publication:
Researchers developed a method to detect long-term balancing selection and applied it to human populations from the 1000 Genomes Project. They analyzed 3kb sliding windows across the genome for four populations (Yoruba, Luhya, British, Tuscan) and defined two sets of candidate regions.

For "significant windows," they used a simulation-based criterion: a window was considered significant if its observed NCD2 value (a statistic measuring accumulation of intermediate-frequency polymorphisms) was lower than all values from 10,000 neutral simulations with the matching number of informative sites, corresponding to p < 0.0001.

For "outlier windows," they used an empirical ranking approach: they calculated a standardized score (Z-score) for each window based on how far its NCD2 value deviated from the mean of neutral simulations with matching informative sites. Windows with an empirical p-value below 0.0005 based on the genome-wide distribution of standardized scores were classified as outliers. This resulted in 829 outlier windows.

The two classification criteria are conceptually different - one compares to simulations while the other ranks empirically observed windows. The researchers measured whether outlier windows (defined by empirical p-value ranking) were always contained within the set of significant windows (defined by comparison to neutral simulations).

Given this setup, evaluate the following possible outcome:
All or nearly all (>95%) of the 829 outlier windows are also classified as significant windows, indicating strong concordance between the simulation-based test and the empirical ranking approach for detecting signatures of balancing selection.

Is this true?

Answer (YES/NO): YES